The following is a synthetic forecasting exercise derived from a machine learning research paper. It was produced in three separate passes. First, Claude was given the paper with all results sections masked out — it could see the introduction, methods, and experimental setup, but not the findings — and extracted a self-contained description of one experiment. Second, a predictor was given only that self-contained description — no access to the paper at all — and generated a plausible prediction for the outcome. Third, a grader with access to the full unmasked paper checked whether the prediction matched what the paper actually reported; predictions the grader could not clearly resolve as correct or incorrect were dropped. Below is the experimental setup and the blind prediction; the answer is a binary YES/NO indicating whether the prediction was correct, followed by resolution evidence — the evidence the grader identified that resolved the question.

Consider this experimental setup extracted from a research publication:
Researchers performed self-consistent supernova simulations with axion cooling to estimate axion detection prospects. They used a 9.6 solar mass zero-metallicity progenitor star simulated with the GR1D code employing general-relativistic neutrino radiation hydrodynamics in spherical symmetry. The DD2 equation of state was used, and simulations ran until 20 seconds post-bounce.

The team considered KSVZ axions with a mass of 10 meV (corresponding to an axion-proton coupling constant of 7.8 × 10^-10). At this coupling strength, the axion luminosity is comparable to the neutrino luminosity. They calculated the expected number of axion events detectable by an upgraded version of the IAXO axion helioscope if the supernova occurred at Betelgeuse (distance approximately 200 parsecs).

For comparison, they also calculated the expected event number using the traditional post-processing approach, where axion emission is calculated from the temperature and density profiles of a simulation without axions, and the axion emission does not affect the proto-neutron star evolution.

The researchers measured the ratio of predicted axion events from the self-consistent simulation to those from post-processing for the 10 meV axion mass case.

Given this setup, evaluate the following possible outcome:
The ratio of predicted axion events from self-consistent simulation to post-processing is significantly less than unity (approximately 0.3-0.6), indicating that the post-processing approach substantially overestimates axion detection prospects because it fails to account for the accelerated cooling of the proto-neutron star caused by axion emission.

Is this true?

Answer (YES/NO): NO